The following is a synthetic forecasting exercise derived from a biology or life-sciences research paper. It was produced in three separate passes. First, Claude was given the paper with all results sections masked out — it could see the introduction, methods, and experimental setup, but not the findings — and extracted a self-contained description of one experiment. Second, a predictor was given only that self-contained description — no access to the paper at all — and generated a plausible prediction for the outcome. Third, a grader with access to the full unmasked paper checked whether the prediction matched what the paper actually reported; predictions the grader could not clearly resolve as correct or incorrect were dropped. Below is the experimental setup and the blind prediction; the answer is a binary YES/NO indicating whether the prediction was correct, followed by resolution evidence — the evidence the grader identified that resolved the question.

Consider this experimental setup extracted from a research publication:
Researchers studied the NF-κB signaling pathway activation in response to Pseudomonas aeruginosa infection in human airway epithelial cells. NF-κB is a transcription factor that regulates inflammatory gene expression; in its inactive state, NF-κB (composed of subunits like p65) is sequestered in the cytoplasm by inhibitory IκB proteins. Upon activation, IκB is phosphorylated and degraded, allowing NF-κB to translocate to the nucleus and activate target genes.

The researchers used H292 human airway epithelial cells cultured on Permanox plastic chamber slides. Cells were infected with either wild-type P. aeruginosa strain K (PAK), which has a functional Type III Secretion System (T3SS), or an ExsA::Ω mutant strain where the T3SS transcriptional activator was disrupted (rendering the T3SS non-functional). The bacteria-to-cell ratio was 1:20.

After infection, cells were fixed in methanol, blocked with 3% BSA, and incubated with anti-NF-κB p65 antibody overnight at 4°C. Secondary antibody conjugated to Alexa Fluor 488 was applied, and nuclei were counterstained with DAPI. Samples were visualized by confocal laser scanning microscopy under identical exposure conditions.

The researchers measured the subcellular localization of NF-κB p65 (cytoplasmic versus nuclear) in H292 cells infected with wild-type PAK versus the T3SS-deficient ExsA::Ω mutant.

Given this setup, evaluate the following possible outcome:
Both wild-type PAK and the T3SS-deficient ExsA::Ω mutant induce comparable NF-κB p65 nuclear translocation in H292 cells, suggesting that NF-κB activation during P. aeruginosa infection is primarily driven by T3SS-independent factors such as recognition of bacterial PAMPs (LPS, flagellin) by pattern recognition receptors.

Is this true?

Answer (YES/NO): NO